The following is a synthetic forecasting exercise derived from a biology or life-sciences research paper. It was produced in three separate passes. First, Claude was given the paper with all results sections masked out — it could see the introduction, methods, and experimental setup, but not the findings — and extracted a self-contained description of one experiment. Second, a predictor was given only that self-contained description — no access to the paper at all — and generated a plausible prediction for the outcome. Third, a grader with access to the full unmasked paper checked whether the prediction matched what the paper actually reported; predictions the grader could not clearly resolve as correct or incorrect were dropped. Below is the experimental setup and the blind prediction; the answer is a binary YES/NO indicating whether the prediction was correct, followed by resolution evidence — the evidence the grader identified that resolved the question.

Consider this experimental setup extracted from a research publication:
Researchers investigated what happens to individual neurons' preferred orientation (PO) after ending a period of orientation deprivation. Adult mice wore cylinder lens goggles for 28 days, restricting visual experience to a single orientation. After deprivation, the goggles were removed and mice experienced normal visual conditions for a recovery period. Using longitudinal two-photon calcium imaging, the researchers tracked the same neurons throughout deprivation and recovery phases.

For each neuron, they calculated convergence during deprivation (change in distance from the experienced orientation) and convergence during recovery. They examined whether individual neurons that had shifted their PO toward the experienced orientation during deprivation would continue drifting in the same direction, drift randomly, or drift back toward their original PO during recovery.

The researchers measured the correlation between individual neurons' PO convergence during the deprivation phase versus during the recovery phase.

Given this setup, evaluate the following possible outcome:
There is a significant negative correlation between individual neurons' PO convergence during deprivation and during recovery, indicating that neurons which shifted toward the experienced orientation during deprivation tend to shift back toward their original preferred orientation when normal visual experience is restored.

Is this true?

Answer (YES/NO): YES